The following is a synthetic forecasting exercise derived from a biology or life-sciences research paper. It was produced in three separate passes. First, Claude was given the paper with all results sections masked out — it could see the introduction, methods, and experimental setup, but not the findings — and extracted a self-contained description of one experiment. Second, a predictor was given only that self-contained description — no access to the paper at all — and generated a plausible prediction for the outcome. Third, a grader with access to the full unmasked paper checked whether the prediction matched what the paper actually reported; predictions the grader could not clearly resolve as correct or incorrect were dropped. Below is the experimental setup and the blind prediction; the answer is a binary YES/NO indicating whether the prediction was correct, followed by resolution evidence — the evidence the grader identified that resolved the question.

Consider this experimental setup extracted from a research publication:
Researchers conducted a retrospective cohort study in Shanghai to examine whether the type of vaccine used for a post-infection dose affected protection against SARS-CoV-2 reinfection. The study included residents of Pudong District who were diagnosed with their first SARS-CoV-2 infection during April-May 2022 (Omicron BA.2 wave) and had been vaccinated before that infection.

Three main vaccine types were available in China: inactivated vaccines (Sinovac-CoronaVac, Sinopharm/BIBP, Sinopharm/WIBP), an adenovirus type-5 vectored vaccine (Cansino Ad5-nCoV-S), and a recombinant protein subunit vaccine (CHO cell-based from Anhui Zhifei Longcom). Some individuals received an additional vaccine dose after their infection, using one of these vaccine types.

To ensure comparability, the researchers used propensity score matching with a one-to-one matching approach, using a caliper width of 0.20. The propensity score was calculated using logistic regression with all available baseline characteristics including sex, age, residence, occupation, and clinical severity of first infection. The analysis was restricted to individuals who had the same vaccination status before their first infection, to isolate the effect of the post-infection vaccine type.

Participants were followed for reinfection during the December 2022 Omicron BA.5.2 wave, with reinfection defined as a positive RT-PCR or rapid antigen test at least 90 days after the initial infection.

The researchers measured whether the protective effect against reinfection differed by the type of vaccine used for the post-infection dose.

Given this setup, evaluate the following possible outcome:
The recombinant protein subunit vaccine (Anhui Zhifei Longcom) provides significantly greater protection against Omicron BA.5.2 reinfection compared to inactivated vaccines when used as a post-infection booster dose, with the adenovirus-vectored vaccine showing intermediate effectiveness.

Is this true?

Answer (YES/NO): NO